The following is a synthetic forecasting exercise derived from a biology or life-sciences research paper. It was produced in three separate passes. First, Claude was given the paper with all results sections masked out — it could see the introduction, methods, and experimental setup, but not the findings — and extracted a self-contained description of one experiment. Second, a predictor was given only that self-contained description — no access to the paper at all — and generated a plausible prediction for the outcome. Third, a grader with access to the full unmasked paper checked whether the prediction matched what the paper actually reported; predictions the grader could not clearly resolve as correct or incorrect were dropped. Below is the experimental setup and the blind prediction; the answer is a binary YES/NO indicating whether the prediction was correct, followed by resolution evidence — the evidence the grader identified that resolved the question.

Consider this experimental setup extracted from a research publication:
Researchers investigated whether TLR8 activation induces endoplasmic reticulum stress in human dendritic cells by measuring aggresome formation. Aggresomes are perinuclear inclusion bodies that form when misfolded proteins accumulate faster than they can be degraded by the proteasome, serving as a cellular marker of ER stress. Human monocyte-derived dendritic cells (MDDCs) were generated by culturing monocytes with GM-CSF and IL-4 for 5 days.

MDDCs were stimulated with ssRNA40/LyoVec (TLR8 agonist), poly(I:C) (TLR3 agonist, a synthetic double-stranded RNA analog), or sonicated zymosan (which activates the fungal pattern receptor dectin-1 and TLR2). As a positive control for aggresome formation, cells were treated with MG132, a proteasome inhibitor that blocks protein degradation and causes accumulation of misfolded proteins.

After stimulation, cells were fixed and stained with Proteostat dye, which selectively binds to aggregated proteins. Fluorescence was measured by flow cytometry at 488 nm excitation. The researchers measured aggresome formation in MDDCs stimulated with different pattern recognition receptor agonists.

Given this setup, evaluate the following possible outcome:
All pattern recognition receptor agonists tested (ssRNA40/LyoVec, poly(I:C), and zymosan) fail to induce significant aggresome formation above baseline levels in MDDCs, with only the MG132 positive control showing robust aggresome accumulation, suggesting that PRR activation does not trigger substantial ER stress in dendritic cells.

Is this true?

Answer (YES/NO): NO